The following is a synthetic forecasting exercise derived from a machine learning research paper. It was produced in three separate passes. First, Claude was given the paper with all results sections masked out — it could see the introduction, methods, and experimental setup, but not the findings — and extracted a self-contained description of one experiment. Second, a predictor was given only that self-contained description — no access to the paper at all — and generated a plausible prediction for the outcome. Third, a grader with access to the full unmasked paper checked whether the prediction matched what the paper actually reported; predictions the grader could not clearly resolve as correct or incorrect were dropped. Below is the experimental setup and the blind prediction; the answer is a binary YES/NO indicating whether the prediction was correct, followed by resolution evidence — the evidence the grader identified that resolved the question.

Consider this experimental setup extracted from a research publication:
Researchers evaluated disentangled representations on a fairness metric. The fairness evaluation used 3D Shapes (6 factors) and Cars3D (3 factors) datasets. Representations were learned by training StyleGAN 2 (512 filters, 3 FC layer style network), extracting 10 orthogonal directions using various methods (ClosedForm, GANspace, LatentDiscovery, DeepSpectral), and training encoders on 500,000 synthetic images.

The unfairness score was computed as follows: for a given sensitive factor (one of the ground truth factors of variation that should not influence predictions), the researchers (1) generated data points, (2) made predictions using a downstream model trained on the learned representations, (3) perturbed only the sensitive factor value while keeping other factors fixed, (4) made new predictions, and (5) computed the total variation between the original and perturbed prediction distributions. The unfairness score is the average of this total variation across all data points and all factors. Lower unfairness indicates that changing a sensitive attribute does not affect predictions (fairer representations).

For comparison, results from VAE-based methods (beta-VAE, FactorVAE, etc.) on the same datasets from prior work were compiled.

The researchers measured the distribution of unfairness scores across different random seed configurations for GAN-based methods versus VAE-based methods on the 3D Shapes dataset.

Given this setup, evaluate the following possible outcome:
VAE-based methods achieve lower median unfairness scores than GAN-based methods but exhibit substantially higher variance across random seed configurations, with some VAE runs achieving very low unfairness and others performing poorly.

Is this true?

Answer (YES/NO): NO